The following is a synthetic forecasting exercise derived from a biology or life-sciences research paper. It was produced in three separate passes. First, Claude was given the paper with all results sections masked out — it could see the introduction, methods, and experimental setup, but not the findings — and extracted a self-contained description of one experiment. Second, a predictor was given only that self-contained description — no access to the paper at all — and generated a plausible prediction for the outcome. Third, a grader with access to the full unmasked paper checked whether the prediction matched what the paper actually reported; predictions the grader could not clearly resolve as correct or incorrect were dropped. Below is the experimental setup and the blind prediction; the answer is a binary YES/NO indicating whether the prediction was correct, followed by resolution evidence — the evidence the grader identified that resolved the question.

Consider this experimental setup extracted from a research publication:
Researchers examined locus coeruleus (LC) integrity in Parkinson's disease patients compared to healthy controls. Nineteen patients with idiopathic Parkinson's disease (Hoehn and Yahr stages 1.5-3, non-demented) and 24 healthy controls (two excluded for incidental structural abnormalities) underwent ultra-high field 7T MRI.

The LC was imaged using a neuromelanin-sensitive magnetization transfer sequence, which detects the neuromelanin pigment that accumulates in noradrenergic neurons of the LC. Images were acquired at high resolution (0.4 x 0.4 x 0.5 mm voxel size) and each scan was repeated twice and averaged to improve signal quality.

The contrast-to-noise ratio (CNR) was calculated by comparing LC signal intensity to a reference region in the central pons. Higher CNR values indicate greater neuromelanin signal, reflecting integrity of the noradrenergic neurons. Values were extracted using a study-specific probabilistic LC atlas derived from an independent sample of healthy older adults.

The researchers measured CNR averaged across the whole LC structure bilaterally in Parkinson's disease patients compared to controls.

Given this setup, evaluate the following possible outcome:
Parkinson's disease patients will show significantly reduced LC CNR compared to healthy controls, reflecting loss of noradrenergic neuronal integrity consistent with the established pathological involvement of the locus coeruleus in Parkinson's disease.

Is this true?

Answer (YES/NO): NO